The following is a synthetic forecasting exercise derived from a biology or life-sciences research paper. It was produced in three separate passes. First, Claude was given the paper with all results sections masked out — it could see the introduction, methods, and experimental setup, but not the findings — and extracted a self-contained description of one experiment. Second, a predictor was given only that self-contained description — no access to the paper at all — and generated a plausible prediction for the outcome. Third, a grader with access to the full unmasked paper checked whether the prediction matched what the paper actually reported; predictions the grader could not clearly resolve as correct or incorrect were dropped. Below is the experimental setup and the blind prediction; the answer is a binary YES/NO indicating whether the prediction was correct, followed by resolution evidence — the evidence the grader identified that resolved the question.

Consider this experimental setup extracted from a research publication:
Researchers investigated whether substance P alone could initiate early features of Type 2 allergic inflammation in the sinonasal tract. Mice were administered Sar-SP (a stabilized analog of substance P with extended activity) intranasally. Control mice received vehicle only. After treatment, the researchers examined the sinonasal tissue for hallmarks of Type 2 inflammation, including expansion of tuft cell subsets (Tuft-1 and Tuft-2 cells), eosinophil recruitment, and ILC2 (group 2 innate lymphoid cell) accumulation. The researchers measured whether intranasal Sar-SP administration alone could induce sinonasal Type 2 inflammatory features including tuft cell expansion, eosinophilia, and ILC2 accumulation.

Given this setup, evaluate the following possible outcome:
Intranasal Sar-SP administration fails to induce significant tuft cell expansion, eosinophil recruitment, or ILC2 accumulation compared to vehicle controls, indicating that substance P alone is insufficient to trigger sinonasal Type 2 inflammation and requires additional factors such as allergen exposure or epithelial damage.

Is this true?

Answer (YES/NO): NO